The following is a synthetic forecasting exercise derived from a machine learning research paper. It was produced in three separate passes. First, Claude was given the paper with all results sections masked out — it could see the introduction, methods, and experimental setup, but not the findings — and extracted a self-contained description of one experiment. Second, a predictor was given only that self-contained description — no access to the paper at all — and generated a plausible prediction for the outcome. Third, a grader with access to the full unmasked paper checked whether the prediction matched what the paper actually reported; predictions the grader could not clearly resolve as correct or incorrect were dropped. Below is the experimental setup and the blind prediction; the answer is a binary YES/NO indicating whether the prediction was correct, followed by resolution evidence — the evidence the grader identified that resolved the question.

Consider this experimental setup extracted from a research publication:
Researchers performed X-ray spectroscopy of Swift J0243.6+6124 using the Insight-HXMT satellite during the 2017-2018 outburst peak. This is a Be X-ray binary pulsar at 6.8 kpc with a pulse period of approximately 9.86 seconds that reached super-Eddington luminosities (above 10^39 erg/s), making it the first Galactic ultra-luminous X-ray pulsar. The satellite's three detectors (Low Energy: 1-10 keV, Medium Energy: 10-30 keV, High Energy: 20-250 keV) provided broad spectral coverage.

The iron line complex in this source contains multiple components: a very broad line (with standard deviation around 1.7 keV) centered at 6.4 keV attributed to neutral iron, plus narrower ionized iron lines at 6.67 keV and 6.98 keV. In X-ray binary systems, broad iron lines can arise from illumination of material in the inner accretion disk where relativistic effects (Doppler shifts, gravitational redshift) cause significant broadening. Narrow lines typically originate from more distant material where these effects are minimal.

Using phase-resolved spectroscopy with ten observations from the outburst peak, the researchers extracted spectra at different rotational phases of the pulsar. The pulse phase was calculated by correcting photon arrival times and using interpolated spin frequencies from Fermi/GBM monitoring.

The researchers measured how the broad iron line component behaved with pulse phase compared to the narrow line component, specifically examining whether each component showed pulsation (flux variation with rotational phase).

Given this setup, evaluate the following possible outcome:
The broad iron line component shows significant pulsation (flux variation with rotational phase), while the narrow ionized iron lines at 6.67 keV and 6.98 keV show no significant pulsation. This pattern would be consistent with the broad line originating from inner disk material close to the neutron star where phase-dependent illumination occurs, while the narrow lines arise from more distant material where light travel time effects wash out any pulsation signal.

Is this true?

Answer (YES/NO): YES